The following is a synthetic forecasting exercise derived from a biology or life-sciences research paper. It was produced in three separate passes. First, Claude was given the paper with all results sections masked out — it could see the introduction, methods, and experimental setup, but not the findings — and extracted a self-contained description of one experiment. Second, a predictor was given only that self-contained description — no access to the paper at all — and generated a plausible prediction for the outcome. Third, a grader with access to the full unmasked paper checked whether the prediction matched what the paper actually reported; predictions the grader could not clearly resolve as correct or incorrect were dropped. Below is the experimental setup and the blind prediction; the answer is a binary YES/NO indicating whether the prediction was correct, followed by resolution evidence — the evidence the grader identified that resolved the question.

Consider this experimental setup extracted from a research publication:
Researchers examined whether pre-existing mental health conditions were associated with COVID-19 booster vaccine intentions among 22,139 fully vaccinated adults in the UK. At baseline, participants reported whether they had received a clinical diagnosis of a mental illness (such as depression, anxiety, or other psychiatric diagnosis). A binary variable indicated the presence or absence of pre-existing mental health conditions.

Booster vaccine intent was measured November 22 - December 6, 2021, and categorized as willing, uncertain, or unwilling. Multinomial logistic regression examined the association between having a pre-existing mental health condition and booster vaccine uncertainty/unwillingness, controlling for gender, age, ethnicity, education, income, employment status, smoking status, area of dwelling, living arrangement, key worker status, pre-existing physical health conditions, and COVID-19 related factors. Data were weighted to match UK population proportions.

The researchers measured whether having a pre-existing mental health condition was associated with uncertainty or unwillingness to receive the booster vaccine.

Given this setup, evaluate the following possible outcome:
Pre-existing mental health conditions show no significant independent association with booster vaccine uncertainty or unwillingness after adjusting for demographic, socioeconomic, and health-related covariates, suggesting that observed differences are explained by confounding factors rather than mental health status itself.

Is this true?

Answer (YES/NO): NO